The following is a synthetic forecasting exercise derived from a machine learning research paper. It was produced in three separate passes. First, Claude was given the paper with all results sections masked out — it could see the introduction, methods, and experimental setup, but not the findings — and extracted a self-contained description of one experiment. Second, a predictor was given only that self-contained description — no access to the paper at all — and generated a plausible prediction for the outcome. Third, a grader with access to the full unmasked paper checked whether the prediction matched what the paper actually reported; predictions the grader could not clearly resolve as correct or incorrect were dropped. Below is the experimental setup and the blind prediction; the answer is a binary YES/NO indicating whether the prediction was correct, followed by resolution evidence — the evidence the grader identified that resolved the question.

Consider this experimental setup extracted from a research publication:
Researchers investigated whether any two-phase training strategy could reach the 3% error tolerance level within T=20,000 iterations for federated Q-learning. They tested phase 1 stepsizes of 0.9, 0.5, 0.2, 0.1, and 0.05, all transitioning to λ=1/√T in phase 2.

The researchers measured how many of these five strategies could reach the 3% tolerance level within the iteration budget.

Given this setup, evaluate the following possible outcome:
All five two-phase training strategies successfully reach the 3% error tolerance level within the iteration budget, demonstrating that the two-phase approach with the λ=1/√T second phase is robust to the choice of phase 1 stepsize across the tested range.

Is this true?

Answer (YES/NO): NO